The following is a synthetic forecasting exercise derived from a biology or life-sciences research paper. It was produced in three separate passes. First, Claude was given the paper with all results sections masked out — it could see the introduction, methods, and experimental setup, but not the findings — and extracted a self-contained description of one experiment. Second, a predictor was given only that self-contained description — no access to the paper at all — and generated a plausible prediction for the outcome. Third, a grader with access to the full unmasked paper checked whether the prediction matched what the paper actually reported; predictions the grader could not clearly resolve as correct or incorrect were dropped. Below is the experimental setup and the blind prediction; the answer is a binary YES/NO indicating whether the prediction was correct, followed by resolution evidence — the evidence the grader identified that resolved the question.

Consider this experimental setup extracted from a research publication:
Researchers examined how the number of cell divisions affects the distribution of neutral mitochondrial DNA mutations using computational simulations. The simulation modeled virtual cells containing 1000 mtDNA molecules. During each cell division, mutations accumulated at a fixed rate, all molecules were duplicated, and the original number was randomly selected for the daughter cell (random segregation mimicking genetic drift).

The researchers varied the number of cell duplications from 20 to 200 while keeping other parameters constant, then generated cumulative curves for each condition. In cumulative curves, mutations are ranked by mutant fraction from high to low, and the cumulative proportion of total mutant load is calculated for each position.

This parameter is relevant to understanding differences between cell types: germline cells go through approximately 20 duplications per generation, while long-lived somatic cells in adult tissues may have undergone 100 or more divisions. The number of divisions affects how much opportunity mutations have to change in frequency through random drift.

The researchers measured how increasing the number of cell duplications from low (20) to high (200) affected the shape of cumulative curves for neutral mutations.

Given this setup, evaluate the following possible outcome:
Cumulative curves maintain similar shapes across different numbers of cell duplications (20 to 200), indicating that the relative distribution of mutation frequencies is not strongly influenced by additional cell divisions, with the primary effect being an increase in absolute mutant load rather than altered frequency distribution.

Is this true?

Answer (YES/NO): NO